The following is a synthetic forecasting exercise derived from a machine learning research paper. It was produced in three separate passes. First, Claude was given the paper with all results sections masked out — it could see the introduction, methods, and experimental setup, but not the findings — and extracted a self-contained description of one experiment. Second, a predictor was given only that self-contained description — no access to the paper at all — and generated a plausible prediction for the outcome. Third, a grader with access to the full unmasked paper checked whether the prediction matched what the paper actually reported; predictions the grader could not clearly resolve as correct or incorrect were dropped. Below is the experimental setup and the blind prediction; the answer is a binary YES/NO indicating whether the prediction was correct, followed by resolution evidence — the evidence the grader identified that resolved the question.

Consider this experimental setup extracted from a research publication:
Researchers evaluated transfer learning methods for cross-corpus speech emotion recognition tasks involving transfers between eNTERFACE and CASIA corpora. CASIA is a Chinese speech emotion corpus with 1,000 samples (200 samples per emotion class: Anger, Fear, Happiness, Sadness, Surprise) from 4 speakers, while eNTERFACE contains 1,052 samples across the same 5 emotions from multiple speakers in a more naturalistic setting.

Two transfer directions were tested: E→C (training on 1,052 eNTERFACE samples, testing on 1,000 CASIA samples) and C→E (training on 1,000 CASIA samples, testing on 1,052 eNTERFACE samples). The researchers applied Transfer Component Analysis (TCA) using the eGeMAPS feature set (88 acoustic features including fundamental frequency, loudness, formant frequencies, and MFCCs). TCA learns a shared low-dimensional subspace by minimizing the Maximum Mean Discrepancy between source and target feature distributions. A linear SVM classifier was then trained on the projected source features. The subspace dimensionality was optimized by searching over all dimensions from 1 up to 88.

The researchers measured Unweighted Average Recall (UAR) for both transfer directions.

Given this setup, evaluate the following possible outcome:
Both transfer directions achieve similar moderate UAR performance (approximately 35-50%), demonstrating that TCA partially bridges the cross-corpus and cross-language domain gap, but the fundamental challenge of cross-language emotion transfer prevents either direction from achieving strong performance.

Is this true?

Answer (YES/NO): NO